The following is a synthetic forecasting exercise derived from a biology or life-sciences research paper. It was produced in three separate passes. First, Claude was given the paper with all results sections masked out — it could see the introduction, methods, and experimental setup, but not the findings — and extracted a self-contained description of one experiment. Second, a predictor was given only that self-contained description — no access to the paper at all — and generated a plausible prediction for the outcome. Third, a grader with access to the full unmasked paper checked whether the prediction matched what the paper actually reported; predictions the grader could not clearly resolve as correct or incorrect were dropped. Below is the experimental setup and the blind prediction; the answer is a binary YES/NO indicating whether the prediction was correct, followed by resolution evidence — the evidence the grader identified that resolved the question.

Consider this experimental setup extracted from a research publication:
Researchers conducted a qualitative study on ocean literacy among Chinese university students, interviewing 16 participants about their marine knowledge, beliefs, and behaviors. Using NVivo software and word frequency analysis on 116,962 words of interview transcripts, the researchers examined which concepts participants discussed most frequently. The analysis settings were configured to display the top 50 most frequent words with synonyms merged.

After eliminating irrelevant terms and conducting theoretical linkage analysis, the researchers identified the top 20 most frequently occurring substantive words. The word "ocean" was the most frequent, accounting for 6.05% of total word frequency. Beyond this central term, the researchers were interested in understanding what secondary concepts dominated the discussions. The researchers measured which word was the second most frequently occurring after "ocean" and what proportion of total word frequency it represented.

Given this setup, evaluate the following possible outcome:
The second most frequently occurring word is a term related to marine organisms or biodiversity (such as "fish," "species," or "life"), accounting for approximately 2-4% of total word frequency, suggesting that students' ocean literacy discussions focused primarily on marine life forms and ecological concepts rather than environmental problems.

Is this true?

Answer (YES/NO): NO